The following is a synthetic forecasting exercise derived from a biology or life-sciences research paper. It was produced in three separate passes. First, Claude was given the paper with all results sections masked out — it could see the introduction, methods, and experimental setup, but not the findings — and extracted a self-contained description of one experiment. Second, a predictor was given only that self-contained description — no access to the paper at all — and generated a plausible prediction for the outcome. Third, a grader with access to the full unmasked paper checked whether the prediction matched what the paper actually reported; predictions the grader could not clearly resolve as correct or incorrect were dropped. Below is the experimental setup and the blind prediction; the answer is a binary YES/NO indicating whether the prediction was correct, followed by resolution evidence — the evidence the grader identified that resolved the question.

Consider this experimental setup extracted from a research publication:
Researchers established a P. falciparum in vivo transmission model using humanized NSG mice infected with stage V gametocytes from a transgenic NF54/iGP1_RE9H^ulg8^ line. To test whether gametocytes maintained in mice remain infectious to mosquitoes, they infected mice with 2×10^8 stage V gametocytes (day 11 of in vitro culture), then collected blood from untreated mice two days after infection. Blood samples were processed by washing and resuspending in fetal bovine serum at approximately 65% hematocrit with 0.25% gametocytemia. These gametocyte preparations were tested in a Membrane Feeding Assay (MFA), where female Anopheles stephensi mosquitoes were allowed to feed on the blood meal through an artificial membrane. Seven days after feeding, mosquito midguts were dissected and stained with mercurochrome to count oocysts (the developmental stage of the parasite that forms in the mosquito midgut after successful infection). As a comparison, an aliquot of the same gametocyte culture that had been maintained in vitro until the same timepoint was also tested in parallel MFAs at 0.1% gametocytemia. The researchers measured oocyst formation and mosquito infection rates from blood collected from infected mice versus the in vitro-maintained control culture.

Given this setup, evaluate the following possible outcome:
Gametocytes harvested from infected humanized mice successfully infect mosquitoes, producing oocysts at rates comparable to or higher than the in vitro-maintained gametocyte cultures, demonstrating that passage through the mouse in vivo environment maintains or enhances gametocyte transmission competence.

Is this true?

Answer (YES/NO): YES